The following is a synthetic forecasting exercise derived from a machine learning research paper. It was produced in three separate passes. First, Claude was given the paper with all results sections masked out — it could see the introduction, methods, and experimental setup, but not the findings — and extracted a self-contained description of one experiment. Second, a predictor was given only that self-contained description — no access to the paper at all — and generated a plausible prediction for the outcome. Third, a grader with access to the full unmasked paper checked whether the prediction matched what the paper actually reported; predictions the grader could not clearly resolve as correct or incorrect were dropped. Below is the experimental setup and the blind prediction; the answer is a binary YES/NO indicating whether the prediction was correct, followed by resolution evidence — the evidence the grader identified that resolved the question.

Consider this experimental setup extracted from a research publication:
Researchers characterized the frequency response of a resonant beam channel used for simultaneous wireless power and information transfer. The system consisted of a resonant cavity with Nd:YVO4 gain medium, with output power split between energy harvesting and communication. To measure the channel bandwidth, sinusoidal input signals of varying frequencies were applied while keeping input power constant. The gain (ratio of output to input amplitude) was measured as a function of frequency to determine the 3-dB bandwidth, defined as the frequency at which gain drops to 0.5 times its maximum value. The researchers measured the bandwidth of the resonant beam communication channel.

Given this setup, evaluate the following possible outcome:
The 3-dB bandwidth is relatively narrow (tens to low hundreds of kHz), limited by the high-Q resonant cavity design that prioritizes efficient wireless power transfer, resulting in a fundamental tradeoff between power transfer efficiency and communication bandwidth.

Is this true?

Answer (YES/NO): NO